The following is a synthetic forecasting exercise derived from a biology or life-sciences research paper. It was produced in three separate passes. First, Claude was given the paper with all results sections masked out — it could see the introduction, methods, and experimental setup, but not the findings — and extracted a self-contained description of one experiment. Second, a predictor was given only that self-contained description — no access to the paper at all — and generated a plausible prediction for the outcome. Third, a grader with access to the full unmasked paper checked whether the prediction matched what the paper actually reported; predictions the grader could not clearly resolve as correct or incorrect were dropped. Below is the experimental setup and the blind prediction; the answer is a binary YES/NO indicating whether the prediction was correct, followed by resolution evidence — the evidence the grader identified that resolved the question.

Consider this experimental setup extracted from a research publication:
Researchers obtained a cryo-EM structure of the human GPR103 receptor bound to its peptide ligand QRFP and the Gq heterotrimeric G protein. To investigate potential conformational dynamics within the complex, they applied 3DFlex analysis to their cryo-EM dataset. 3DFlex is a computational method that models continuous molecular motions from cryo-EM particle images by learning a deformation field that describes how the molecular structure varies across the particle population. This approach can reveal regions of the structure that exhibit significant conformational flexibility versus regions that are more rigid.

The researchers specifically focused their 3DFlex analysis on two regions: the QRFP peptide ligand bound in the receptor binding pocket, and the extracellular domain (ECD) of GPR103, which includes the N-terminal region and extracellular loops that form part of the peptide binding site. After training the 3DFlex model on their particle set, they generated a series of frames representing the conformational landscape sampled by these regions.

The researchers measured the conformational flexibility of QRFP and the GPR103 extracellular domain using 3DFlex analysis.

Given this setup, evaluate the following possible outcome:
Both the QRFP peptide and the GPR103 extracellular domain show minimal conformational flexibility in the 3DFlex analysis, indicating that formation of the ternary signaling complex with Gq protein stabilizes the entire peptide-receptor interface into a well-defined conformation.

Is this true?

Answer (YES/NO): NO